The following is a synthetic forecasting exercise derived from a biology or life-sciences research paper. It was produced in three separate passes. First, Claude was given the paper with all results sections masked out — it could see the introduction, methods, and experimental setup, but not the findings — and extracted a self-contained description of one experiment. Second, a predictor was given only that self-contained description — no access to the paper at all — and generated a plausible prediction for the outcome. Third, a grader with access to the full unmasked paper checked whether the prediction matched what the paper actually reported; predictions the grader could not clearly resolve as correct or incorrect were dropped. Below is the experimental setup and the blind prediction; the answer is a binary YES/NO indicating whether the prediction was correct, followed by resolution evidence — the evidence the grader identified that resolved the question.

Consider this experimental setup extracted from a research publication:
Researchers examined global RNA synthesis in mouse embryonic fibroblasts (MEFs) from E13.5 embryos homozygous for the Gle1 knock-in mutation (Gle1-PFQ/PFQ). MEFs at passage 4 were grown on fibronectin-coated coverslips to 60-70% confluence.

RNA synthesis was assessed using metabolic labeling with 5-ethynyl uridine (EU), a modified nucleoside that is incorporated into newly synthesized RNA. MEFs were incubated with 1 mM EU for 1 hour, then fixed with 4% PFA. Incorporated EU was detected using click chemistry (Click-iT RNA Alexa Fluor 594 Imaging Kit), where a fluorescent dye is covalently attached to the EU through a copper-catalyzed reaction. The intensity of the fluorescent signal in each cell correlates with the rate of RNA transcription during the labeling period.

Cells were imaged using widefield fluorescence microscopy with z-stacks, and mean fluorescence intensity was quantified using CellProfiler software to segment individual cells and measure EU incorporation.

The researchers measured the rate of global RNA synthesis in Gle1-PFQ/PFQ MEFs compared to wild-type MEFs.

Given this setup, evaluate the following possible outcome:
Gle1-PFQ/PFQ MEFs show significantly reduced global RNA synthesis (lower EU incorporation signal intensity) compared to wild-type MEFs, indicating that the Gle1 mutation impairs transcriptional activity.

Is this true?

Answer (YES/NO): YES